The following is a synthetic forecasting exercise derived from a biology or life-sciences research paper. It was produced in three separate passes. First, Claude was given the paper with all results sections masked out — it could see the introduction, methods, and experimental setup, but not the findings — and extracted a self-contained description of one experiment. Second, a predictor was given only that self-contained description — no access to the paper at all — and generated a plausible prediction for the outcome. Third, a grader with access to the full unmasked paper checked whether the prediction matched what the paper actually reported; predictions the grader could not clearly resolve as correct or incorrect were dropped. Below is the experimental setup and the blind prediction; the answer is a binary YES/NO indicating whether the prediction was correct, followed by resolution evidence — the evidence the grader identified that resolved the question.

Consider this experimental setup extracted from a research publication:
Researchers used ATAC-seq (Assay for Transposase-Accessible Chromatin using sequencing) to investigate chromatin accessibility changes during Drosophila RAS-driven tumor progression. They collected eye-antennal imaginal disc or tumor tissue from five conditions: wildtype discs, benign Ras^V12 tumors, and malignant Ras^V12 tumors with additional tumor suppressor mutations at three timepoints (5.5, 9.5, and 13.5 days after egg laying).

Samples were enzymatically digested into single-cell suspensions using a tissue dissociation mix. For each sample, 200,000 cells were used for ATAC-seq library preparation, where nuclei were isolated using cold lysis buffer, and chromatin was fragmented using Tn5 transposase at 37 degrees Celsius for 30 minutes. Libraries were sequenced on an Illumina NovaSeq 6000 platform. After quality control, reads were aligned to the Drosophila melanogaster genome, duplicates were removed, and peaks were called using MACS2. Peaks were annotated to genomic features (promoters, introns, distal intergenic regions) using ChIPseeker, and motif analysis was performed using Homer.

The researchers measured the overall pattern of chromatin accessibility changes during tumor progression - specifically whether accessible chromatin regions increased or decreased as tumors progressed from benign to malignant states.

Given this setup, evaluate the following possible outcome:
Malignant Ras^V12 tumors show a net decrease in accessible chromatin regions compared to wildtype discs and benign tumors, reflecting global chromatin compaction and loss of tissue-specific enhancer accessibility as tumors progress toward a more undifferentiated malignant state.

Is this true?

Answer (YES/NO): NO